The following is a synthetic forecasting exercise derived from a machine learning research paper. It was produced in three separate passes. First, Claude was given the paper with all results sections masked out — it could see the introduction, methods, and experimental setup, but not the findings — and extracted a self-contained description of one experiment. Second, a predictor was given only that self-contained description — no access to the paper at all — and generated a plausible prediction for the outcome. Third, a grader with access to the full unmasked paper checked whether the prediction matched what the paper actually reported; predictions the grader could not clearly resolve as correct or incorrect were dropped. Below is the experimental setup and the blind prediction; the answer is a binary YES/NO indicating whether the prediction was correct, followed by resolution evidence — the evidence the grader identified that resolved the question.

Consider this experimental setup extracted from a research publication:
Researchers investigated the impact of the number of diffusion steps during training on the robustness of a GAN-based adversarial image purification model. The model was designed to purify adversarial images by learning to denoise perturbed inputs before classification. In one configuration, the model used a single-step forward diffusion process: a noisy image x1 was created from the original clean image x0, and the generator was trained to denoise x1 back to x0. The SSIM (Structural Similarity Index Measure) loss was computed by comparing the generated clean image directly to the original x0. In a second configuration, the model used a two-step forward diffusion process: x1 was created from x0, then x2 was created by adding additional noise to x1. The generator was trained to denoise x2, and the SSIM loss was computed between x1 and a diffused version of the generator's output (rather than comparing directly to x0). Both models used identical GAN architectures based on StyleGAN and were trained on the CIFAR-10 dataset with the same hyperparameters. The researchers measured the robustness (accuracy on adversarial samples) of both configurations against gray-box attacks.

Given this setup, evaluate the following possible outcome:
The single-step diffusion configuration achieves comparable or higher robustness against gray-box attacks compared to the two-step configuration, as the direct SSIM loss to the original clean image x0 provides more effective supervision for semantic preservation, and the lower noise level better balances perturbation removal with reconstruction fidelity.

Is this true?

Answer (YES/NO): NO